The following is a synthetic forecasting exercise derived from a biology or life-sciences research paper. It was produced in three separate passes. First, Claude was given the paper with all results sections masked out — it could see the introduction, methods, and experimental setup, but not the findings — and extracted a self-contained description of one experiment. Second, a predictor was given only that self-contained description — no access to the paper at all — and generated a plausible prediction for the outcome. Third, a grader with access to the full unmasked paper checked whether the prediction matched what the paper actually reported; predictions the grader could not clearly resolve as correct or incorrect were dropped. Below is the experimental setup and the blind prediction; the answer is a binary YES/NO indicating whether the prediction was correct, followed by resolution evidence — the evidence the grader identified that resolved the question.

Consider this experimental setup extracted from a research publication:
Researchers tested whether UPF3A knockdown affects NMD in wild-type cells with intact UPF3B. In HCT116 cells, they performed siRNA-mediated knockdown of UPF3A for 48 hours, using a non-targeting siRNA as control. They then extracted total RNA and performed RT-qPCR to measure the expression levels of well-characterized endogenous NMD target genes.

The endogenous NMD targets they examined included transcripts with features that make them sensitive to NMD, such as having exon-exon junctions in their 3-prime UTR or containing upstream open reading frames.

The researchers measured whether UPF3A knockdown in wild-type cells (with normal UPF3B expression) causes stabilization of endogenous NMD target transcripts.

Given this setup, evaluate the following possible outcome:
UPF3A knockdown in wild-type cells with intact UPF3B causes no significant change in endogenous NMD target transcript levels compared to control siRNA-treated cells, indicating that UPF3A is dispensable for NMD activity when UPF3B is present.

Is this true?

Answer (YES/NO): YES